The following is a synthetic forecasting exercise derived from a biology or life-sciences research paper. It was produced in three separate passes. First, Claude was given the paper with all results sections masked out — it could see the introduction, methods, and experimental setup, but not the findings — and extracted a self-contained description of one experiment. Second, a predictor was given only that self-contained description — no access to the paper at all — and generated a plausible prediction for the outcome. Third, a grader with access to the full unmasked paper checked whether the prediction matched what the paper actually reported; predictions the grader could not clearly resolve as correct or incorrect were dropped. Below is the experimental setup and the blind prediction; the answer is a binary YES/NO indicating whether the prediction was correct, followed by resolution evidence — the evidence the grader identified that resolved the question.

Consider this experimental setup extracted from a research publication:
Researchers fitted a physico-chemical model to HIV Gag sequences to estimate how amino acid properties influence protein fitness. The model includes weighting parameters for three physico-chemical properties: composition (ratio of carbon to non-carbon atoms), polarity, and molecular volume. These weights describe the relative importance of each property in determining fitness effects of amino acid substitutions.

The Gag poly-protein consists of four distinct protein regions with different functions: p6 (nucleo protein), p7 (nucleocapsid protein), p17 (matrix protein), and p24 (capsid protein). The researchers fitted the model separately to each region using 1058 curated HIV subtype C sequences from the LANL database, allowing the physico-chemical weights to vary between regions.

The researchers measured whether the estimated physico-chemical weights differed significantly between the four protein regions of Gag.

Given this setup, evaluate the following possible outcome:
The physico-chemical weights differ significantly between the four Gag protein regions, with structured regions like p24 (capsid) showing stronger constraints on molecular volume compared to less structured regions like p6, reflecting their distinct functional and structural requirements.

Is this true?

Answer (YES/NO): NO